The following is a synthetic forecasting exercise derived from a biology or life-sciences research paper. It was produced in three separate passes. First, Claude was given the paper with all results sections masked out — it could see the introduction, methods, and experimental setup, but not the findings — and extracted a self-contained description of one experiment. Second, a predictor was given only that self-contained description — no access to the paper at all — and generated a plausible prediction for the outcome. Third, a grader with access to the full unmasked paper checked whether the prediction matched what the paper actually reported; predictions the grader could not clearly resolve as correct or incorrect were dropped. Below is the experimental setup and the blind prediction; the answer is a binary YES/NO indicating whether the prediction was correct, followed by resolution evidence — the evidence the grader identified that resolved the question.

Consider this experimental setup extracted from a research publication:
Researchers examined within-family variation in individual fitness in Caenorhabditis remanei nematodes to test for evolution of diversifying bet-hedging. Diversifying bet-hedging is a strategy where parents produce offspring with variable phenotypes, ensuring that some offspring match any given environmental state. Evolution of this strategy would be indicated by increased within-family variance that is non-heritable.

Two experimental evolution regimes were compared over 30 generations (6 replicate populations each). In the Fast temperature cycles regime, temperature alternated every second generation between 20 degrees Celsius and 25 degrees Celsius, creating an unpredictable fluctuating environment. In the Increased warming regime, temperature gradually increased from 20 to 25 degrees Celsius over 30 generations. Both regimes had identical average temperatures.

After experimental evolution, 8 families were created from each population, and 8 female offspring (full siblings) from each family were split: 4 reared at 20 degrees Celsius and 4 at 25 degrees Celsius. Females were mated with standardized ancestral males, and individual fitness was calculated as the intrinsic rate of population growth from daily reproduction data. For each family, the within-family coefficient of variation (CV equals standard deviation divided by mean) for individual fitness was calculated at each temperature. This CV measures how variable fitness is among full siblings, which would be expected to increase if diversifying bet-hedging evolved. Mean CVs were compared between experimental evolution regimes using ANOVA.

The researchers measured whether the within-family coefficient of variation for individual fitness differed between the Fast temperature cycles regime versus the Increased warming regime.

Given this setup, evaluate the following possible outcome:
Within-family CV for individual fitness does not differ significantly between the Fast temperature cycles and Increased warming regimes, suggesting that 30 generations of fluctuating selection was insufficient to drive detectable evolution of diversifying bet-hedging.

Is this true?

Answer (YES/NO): YES